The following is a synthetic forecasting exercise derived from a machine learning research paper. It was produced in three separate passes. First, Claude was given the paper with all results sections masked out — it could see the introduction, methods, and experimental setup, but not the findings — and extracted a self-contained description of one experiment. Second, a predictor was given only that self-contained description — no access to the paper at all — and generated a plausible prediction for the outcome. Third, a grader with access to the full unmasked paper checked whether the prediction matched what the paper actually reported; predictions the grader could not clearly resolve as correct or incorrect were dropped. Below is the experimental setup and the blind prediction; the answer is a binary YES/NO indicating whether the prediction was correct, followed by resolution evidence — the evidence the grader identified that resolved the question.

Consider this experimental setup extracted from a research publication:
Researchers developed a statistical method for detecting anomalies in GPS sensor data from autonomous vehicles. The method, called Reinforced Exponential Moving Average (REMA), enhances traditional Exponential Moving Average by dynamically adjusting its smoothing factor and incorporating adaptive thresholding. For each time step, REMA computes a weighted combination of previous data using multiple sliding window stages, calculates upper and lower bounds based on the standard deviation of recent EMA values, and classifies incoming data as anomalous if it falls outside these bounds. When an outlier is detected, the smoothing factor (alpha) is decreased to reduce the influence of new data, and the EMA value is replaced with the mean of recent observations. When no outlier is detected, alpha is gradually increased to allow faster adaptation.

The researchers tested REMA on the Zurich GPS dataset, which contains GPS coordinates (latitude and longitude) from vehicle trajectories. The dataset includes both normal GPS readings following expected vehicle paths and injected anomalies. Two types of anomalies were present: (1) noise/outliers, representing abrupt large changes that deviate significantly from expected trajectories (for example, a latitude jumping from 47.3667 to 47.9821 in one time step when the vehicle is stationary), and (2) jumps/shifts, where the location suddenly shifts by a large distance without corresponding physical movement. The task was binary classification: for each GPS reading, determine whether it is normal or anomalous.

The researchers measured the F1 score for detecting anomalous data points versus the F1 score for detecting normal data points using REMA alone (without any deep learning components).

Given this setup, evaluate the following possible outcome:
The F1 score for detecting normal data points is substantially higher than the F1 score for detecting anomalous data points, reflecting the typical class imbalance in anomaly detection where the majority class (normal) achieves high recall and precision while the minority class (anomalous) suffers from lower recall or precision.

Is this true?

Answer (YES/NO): YES